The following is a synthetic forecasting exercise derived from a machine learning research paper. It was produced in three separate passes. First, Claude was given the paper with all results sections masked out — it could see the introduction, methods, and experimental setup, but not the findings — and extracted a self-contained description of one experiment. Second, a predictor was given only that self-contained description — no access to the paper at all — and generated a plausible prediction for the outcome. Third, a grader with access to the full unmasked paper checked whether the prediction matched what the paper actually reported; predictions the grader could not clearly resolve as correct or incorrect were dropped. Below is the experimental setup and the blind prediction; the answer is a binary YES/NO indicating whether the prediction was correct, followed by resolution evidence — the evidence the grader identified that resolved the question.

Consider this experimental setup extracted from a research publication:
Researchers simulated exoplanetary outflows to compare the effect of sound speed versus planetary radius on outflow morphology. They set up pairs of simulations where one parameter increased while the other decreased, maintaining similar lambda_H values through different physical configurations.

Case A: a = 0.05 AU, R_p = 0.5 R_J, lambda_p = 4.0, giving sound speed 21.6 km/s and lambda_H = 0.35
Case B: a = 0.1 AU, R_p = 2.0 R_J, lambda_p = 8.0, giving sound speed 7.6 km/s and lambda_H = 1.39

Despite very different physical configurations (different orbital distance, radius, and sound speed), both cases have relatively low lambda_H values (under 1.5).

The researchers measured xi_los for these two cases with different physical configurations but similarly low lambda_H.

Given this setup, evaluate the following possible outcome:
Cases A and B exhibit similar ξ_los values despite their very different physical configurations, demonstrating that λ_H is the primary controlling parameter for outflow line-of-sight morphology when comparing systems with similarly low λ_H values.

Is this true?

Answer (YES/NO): NO